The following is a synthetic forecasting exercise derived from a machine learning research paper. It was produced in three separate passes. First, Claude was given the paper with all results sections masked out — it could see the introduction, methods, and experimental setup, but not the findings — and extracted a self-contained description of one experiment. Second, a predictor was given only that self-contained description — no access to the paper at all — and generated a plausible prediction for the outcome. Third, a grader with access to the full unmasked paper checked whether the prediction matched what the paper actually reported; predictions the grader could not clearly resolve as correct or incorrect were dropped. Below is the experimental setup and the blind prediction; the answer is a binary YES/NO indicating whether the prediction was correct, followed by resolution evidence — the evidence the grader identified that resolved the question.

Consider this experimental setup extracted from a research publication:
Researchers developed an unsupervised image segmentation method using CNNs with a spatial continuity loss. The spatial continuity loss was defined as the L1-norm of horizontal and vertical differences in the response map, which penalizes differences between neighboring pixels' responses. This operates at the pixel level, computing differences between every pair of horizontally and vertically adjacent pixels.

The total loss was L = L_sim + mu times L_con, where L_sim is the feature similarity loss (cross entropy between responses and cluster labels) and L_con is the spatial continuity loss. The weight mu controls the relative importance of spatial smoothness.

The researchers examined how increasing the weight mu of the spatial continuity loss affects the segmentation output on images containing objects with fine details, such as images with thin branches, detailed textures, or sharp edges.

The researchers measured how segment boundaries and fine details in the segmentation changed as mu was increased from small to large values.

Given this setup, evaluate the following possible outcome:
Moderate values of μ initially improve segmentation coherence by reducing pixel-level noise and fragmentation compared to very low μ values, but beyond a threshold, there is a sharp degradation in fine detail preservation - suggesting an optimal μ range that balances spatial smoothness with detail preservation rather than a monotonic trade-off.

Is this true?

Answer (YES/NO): NO